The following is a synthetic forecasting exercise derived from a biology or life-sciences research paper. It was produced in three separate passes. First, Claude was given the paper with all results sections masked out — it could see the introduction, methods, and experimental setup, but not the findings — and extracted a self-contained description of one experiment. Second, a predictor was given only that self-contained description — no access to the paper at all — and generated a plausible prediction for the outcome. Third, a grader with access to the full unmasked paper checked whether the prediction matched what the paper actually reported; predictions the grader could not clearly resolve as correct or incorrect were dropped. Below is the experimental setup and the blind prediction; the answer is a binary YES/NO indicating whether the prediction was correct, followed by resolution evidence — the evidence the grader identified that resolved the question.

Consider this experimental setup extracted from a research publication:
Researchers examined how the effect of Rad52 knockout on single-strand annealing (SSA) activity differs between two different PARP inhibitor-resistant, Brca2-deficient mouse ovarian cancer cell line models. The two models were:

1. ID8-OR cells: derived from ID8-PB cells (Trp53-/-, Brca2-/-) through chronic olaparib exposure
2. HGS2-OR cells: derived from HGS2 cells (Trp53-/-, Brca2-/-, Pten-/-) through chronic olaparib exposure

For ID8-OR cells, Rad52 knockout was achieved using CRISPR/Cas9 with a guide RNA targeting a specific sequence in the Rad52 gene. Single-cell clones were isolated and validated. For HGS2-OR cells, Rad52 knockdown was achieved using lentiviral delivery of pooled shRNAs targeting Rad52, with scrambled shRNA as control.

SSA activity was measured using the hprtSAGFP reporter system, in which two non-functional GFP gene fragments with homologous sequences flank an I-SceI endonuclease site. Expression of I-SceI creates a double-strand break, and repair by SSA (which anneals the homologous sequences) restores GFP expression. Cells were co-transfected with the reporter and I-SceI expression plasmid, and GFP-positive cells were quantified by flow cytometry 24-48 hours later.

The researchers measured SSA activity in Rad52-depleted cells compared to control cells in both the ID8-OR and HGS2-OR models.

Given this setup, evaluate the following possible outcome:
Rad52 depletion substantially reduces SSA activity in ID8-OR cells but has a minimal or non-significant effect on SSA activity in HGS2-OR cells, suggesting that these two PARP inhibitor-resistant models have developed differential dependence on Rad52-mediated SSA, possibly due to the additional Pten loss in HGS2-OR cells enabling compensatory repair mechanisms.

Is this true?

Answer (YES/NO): NO